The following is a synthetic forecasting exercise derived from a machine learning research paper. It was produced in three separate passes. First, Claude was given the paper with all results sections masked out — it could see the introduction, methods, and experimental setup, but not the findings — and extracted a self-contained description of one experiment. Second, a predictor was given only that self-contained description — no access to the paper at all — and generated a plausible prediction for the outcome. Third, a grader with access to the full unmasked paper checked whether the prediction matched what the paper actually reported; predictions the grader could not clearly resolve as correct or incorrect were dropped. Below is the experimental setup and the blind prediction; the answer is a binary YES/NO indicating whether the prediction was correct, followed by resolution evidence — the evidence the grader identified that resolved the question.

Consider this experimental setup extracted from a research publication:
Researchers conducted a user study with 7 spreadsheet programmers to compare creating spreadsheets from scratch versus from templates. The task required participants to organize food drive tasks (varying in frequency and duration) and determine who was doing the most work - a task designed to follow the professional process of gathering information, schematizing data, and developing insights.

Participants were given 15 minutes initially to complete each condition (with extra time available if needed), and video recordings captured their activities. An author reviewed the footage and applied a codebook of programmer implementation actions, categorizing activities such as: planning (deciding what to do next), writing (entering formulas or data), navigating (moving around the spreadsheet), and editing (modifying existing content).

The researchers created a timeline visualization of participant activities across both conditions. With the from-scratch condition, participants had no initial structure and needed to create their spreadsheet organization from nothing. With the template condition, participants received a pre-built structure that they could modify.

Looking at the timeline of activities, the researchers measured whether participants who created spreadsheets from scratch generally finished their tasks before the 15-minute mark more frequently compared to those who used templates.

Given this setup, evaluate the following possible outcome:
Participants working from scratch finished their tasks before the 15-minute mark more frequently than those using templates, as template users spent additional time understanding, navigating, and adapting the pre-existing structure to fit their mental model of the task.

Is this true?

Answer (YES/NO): YES